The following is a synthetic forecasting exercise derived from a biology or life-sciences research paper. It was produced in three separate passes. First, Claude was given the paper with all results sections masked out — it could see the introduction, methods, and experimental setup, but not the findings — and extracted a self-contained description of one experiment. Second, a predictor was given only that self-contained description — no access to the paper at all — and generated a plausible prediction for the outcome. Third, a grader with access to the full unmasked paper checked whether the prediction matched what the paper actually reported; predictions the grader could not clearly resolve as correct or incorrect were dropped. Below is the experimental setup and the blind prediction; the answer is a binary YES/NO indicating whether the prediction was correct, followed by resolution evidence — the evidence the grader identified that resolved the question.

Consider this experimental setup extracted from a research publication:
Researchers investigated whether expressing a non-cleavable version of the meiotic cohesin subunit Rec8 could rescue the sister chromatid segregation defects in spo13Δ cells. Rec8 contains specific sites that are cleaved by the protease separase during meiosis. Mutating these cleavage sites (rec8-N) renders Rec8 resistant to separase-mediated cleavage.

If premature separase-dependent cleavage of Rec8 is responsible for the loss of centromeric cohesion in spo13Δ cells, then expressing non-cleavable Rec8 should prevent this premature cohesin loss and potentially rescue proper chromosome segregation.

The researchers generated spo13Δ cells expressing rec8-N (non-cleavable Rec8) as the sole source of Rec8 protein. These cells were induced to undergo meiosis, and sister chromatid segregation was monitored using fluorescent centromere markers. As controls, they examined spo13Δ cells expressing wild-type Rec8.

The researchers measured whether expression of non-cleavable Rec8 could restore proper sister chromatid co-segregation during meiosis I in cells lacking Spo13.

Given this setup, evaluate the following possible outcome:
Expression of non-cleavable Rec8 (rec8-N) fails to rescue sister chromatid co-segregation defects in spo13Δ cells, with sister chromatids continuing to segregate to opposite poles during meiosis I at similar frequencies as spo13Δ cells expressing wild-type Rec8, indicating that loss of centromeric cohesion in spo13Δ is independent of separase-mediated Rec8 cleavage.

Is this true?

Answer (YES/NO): NO